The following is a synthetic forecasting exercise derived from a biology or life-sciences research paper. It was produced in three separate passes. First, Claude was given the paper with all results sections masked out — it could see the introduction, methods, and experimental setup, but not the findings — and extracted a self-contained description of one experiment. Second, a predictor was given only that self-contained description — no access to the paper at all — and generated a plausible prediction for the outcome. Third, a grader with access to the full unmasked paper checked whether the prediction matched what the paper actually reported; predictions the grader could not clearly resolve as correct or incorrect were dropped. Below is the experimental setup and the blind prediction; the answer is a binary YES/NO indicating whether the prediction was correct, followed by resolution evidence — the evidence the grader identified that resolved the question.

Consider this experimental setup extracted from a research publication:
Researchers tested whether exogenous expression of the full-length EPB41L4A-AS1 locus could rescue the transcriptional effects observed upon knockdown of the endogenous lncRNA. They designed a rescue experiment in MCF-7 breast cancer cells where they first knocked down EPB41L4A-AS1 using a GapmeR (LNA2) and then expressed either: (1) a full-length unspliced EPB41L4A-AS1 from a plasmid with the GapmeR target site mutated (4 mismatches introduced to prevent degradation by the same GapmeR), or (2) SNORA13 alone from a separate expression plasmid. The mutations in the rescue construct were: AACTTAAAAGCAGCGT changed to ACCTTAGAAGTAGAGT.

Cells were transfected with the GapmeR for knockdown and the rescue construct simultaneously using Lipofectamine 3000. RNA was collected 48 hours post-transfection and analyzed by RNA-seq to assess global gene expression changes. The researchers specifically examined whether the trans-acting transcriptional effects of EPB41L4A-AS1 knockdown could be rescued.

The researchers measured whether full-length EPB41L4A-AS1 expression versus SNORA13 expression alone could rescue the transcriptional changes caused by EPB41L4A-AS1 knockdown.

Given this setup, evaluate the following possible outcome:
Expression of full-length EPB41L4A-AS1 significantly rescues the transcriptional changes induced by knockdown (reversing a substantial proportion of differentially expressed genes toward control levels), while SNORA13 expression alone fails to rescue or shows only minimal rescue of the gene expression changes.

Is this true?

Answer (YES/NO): YES